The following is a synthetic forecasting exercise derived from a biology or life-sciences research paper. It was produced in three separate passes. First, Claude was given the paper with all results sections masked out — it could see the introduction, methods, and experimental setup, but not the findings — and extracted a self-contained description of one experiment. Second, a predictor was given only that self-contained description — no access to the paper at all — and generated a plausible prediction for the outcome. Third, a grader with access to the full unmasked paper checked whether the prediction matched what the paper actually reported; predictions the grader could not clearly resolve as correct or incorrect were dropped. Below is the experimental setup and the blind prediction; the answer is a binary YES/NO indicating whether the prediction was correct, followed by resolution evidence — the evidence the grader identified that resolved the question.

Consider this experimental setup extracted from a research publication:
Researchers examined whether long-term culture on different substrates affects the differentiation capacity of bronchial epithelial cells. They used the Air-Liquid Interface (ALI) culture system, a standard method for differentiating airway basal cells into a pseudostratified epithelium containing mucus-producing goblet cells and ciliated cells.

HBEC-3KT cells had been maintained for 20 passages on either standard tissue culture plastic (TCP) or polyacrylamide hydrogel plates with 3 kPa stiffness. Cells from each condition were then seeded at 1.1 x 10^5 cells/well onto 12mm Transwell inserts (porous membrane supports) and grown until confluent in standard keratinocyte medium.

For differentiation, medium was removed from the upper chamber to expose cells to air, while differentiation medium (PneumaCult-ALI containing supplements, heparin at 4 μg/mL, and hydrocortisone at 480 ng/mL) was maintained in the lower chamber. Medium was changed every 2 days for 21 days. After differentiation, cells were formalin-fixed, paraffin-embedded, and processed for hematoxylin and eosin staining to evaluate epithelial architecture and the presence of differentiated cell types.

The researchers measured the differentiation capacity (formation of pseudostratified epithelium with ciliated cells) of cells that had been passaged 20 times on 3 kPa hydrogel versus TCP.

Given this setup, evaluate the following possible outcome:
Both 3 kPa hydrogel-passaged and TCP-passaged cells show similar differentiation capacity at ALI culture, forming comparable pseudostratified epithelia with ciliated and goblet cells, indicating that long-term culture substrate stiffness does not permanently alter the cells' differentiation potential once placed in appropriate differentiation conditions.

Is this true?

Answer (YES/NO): NO